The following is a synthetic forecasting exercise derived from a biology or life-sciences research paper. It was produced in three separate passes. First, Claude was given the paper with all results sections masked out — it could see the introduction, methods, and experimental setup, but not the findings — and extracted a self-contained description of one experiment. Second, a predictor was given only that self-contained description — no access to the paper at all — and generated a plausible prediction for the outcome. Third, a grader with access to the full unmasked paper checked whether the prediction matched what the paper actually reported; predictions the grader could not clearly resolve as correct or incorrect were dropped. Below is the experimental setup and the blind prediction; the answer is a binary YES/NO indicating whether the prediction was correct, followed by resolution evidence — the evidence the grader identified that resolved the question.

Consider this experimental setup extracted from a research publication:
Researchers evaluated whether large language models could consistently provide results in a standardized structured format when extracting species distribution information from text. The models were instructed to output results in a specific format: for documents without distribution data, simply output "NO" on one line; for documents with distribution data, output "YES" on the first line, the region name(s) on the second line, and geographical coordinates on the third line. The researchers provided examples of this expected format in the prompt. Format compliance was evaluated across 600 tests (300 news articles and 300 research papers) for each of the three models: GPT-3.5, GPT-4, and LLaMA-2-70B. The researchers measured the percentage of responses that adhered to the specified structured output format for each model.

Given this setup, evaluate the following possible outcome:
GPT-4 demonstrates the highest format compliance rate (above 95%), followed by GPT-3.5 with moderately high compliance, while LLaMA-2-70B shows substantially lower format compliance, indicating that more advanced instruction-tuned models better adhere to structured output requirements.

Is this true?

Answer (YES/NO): YES